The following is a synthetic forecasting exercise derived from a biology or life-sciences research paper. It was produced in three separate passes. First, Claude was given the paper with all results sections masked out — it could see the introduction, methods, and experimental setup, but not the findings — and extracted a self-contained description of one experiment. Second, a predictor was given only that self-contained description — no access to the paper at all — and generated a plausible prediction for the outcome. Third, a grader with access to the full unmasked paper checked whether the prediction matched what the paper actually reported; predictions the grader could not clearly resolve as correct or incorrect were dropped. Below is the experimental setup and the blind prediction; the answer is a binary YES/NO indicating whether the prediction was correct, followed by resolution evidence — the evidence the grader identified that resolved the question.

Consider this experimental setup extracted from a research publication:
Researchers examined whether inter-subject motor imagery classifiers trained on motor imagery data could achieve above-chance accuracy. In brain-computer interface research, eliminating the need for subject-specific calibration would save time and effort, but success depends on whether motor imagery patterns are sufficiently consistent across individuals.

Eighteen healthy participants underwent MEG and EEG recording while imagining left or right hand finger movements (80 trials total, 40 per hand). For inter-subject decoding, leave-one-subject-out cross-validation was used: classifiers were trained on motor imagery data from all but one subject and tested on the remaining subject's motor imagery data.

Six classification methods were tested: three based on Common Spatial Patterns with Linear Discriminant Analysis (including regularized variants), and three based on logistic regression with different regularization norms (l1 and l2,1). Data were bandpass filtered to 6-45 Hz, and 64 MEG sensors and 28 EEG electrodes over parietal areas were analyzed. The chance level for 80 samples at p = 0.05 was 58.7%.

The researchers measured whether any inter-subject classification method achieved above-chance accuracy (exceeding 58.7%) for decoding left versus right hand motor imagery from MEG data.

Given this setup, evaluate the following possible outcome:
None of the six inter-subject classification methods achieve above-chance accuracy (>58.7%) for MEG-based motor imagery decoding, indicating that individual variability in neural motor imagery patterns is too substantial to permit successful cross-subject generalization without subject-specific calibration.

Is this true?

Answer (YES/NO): NO